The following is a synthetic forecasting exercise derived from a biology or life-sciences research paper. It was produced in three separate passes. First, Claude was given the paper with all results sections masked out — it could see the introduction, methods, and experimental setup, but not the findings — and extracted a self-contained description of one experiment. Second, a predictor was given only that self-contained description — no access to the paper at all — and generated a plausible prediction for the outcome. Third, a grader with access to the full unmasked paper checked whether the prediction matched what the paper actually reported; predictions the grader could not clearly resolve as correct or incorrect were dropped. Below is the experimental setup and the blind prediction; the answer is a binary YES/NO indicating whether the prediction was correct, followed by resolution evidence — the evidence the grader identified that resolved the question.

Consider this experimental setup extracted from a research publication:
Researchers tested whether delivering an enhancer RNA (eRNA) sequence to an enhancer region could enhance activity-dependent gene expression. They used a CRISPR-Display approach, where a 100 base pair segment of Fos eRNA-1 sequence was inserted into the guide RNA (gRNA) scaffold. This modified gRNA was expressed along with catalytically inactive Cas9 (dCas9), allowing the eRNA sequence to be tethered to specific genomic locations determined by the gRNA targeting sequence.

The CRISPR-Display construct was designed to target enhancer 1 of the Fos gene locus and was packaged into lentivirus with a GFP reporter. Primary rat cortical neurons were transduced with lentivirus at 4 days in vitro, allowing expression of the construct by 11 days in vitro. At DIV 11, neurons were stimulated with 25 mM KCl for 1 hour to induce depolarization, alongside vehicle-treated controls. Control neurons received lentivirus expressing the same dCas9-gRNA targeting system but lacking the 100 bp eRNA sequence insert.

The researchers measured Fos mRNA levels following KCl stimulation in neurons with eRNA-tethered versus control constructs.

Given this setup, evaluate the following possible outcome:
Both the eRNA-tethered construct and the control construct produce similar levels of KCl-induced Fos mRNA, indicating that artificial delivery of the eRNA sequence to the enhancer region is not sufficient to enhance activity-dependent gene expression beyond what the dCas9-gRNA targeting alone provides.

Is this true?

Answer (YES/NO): NO